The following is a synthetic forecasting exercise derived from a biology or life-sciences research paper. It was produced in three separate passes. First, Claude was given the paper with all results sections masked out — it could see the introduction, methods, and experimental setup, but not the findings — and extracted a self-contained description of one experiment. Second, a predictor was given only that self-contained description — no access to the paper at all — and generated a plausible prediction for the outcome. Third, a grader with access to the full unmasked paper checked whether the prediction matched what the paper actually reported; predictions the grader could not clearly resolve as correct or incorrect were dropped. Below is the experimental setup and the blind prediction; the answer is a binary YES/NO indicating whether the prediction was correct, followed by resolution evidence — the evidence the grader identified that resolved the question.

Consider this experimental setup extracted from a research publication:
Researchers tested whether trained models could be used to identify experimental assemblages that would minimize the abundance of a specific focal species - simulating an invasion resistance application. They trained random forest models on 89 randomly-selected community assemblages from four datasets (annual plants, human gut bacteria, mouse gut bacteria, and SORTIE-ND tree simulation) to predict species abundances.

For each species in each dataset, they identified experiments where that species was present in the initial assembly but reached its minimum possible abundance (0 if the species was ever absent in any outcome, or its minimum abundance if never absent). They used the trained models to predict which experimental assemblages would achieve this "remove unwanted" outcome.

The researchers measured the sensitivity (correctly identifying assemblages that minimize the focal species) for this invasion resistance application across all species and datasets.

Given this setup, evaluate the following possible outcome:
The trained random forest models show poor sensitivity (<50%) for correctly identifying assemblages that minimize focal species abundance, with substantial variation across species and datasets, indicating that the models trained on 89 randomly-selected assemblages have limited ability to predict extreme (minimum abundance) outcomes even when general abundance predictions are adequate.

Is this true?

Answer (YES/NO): NO